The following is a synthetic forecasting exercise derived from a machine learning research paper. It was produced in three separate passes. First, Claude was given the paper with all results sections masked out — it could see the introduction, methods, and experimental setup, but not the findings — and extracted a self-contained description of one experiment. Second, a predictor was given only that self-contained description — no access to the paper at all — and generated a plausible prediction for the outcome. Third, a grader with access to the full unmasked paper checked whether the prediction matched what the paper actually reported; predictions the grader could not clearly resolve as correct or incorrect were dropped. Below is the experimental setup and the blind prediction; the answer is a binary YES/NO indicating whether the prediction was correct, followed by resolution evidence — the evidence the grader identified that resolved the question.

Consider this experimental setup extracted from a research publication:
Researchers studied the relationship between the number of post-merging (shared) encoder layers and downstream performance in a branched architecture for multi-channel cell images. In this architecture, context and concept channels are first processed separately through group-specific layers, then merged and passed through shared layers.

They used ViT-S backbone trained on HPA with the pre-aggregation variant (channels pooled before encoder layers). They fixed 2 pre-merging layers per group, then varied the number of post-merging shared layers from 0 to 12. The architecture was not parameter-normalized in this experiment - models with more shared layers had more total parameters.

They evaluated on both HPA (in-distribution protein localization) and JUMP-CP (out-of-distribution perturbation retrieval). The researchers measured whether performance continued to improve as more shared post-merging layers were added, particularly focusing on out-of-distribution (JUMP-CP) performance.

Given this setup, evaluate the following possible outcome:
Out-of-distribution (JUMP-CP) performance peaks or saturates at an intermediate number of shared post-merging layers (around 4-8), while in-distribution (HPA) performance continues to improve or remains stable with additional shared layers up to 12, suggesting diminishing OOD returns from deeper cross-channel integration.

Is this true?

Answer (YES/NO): NO